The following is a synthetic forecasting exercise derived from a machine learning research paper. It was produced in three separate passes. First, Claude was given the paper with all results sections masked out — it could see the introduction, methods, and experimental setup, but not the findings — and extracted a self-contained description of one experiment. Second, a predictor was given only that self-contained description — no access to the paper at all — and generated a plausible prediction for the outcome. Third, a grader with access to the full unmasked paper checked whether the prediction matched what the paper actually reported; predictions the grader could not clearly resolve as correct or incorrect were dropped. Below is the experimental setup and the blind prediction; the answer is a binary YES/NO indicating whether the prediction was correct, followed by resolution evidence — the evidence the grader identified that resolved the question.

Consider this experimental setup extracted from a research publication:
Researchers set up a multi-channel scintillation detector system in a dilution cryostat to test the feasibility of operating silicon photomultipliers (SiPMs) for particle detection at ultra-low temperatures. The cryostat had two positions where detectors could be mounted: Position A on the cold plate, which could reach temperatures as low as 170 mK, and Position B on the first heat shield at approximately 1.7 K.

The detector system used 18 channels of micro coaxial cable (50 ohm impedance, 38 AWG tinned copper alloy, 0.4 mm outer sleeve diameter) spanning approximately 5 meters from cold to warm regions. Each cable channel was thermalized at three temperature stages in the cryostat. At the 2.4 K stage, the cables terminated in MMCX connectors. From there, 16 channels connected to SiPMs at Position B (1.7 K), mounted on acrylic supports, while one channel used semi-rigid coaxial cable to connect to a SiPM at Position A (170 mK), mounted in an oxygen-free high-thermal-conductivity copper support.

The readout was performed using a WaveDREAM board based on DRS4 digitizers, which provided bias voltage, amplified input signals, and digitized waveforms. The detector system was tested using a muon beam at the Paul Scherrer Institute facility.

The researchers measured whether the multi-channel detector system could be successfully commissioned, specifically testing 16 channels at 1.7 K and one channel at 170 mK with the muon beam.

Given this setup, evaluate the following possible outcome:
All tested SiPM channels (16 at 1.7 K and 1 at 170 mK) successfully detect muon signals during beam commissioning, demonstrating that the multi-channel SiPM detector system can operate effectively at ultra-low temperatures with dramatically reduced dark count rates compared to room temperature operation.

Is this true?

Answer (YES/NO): YES